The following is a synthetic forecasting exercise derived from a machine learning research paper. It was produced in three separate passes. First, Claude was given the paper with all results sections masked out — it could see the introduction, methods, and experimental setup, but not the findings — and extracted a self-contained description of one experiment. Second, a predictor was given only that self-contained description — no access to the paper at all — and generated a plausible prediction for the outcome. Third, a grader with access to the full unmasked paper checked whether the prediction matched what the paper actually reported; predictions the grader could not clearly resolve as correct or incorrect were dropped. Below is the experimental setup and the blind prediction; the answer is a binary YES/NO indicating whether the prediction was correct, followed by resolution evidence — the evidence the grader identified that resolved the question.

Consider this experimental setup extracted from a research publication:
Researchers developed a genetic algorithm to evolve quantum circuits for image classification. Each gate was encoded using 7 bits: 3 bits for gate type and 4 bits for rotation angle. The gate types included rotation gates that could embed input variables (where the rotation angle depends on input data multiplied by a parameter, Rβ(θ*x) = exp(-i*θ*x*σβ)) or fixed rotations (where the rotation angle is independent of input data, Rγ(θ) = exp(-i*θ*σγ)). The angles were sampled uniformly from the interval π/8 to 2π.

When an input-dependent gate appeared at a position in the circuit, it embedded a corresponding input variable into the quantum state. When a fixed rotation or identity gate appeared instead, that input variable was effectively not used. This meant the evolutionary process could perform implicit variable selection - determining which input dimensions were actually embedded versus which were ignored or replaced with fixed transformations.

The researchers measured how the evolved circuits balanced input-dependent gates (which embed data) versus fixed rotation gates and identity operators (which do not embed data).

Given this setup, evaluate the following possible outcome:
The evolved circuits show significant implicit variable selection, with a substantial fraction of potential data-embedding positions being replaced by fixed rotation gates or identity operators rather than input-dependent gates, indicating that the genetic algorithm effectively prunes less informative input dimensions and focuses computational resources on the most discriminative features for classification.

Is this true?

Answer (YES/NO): YES